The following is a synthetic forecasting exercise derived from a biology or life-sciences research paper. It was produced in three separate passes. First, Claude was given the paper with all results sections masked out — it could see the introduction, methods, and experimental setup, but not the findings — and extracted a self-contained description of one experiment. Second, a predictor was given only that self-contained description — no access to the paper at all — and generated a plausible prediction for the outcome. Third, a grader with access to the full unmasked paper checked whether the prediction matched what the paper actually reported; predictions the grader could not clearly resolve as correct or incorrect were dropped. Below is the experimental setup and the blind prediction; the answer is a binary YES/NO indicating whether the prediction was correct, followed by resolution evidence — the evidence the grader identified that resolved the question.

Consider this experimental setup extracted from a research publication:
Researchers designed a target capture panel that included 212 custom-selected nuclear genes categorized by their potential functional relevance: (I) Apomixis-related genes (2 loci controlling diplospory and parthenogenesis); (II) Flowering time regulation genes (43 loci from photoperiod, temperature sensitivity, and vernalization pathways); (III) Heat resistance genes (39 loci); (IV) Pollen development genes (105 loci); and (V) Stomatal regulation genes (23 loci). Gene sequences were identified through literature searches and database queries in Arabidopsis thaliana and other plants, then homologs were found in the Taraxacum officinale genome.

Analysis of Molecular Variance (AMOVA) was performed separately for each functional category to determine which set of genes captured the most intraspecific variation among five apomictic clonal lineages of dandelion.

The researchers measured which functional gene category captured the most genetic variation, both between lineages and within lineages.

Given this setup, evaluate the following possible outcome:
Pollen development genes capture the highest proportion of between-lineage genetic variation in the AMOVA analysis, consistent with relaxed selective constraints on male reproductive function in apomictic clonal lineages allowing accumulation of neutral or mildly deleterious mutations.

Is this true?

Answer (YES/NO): NO